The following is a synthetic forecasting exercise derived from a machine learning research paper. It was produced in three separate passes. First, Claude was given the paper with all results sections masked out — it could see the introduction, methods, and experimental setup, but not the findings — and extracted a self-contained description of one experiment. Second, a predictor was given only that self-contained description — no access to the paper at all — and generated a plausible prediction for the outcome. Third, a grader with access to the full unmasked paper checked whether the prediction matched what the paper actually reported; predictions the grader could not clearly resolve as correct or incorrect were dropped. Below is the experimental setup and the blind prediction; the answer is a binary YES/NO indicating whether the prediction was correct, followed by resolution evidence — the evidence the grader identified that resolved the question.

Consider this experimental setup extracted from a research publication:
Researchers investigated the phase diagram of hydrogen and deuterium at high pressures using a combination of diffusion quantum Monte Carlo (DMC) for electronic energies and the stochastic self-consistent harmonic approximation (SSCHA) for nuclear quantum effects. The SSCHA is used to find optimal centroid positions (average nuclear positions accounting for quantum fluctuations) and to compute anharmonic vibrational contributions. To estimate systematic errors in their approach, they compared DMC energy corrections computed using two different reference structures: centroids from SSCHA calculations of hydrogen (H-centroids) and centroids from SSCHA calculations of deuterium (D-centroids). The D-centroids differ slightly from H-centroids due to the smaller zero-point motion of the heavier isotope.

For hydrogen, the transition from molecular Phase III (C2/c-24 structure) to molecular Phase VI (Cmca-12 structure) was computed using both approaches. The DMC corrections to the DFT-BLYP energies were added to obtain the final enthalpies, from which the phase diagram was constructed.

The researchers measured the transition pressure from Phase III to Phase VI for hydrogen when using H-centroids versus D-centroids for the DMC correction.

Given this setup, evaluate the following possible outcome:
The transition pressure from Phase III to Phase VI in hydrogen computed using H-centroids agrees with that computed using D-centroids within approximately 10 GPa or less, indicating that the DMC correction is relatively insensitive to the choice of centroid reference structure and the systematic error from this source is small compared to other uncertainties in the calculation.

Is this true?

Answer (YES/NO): NO